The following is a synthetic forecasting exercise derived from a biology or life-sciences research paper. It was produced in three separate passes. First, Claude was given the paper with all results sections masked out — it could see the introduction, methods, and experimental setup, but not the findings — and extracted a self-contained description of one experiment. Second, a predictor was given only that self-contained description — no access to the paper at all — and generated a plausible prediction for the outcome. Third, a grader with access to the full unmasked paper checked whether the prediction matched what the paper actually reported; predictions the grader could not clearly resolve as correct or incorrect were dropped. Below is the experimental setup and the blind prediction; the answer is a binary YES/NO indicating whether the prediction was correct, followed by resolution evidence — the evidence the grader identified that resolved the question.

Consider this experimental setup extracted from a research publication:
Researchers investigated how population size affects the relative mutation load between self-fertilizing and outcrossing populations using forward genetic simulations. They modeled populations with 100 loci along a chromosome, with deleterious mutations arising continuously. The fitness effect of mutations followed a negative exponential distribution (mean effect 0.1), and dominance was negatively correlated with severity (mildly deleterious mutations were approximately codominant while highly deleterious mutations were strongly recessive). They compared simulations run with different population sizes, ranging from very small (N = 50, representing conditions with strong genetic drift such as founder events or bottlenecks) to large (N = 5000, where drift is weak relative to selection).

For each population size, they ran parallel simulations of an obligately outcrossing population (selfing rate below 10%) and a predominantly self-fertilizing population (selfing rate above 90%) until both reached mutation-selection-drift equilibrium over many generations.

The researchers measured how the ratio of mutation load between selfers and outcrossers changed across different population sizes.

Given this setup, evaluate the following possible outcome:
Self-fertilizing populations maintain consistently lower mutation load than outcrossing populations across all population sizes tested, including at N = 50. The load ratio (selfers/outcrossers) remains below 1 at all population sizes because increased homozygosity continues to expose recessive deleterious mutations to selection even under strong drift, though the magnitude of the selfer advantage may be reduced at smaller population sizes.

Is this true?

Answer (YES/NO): NO